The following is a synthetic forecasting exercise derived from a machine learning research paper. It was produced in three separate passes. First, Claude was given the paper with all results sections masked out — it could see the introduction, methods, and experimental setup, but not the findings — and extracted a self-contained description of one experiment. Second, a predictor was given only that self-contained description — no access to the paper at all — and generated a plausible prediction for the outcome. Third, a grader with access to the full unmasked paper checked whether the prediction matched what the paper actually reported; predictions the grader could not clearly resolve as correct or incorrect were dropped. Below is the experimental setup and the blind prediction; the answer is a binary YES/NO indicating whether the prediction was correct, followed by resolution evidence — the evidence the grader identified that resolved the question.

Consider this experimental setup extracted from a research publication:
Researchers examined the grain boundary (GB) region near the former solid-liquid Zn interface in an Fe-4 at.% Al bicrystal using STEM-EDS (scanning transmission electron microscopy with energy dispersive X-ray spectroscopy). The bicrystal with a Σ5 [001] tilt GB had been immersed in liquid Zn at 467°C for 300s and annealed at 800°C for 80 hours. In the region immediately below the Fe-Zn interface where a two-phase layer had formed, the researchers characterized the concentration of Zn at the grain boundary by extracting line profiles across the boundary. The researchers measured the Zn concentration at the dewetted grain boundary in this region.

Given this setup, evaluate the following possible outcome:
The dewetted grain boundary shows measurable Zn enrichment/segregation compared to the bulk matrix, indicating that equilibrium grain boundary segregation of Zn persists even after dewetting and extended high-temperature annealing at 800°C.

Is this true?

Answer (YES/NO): YES